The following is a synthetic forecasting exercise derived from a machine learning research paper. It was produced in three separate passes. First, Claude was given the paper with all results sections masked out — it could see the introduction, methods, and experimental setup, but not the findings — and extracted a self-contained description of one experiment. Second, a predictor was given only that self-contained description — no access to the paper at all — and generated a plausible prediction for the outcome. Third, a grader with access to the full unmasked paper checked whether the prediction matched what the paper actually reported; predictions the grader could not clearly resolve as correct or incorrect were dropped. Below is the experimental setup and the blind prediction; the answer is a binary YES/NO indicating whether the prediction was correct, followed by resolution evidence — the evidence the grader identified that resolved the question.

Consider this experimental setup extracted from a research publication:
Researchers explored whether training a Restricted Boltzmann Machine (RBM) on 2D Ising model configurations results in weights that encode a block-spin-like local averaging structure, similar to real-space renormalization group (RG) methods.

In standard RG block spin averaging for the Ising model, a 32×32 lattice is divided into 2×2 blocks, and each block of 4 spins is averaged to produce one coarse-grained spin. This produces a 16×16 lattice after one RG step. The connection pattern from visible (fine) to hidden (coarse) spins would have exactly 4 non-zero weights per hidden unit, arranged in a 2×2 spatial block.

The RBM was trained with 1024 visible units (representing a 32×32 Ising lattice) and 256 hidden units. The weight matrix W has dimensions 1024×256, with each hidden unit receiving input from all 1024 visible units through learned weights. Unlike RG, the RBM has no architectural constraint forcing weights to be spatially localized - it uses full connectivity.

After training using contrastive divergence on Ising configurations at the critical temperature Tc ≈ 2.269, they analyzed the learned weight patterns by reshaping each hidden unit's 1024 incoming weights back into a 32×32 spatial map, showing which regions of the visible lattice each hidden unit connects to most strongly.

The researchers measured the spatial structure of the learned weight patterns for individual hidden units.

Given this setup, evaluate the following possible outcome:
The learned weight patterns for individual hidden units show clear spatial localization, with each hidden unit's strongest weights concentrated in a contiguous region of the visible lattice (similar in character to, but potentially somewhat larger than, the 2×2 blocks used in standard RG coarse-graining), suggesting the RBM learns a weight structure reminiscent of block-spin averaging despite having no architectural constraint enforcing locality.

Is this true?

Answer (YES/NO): YES